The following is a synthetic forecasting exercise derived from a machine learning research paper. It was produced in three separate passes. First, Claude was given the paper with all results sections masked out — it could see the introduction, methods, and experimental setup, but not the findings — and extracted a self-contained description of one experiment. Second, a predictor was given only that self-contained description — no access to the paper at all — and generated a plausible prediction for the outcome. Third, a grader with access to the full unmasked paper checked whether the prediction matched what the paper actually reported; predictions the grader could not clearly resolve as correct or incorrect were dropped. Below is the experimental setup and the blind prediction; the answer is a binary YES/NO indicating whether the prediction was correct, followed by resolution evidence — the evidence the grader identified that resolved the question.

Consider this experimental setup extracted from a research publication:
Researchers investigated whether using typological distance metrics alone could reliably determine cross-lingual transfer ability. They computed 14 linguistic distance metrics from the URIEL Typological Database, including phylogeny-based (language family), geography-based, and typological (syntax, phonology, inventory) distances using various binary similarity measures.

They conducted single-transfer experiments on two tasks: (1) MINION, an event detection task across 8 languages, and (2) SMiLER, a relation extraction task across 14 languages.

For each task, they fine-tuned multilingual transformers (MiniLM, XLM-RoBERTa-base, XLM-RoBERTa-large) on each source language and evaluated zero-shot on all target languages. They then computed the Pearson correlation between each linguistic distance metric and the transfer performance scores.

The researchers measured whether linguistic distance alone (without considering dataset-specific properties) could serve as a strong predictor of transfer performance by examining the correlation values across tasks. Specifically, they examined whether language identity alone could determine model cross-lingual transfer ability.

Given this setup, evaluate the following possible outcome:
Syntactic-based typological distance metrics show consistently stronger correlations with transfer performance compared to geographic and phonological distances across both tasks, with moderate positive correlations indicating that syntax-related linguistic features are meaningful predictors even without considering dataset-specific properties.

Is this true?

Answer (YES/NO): NO